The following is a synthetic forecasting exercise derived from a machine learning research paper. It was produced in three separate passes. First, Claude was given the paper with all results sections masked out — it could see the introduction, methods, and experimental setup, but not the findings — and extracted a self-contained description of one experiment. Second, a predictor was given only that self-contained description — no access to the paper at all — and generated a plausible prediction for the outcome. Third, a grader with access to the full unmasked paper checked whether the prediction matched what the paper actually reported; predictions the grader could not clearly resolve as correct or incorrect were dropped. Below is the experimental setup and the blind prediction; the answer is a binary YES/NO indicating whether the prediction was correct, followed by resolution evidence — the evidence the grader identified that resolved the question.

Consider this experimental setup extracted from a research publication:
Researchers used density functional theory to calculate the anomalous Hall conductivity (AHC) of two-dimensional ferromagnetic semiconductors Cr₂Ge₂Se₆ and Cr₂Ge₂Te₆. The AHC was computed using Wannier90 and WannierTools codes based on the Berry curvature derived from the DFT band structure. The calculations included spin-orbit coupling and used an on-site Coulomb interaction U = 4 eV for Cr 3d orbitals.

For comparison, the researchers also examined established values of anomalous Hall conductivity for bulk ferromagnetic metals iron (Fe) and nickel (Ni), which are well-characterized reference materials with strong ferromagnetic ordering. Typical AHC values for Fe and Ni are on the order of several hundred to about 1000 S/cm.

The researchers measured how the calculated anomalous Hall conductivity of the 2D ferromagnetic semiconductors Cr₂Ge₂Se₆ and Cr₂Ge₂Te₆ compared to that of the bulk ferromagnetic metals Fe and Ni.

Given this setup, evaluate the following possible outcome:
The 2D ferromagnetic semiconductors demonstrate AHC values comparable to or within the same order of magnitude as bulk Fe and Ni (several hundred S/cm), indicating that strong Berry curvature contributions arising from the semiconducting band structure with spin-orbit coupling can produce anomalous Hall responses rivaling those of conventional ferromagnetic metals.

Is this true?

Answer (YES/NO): YES